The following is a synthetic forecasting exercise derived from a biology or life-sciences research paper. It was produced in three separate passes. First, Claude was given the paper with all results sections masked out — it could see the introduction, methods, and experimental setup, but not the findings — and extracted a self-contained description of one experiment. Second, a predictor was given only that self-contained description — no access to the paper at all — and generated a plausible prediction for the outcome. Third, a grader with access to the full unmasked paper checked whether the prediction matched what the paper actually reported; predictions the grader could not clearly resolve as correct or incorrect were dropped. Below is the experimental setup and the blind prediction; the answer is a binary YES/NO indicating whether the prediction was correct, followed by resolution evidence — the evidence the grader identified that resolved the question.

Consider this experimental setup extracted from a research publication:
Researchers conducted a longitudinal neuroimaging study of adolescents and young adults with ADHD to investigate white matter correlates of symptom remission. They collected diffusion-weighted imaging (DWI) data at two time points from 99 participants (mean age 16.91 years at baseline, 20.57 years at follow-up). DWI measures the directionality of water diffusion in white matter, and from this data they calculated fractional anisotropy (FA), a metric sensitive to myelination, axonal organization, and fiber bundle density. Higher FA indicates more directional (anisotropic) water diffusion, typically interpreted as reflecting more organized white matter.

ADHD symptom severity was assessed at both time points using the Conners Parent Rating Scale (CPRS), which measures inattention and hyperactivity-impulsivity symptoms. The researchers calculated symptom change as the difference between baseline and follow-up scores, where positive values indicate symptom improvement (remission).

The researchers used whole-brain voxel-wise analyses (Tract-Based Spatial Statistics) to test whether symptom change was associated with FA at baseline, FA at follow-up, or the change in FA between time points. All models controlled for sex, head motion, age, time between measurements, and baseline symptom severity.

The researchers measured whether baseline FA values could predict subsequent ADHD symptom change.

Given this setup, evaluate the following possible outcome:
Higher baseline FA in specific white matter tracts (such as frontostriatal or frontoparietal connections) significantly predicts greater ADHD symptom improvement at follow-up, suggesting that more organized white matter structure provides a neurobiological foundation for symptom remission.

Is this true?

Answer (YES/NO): NO